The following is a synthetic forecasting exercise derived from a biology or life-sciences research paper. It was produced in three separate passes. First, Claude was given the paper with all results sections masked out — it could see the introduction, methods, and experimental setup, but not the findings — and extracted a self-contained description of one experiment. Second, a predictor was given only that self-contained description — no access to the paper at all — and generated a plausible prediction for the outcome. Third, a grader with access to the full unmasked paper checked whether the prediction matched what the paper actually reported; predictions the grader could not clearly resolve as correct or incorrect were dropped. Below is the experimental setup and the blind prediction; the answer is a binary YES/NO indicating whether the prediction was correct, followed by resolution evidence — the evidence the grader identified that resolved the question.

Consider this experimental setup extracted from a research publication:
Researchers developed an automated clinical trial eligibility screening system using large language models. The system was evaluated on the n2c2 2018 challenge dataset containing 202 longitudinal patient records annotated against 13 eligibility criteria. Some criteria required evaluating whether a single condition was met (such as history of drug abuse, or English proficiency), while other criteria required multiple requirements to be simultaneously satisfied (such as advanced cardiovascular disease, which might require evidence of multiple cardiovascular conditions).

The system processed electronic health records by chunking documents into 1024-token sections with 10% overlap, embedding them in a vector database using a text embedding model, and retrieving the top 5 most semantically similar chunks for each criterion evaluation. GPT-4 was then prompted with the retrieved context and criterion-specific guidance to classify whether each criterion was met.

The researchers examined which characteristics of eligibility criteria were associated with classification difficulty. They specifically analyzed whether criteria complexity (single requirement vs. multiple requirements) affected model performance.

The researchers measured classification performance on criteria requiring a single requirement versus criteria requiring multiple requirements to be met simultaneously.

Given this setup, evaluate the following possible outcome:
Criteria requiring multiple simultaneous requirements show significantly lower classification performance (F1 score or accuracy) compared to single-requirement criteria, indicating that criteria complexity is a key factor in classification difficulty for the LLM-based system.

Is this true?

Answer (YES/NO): YES